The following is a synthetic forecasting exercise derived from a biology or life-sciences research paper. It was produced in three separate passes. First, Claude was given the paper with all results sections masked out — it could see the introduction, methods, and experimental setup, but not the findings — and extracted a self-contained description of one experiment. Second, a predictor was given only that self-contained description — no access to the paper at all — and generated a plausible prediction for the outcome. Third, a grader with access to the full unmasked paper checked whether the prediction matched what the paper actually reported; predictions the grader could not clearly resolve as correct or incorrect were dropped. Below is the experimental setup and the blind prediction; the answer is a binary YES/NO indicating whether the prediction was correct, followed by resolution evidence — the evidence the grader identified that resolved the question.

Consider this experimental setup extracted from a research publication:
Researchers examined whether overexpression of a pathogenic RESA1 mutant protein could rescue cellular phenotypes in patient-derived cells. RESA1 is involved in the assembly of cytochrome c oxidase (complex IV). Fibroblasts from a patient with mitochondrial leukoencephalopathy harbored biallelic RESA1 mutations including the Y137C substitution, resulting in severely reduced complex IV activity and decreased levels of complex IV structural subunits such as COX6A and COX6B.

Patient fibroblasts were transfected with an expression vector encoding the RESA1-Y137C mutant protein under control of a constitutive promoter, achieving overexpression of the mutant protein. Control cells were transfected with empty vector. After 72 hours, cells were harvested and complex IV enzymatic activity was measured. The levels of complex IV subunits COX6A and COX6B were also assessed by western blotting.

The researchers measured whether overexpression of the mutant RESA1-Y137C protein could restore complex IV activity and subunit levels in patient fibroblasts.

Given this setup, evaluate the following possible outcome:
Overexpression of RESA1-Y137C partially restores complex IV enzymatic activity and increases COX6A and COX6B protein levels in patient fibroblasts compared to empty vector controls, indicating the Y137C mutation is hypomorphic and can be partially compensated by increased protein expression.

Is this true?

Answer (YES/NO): NO